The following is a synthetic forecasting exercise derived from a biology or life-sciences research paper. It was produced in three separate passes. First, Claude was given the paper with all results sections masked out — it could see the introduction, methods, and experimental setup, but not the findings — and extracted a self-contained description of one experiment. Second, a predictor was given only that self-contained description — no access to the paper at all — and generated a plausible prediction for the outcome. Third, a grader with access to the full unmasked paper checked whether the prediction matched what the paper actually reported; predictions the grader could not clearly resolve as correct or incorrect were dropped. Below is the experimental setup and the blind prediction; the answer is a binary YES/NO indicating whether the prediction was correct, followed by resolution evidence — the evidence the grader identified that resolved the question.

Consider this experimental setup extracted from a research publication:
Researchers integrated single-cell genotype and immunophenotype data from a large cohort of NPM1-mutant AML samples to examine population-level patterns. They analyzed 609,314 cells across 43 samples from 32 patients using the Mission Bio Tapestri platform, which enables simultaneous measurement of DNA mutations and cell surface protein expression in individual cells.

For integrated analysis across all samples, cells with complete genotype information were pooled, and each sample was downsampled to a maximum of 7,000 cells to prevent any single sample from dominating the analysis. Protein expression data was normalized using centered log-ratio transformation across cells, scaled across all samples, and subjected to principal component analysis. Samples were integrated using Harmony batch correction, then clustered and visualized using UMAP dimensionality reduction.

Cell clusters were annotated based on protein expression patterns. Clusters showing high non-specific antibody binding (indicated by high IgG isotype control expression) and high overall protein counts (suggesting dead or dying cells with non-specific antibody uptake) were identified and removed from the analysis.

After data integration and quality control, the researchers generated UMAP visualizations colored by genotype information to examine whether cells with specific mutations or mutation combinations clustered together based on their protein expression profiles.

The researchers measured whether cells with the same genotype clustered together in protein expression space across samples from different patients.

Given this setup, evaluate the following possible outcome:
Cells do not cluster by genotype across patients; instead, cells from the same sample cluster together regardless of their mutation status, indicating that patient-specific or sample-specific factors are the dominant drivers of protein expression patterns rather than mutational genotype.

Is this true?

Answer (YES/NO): NO